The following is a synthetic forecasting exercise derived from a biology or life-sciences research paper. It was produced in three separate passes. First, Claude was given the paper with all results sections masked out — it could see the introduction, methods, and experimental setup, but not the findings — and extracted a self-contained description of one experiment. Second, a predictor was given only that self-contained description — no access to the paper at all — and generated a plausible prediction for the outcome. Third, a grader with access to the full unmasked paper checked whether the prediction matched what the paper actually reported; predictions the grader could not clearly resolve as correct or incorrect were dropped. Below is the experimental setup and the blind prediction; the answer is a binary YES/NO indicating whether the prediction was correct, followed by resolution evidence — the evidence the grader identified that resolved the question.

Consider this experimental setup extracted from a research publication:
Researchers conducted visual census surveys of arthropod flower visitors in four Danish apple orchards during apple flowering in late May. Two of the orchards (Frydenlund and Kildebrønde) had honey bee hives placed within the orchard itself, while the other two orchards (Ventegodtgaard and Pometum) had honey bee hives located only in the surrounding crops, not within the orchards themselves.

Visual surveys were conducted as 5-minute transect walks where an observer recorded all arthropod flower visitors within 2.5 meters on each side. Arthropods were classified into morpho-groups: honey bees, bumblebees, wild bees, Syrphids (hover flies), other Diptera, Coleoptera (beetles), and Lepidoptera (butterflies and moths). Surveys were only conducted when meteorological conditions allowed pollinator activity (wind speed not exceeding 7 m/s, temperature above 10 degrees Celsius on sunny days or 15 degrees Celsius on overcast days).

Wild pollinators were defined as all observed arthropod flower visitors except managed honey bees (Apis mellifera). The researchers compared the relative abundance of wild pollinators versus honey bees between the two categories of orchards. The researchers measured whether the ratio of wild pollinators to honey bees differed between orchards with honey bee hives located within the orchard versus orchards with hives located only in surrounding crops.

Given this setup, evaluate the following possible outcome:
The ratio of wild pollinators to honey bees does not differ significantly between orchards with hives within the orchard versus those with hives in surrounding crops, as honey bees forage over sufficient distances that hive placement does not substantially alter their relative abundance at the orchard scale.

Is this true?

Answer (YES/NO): NO